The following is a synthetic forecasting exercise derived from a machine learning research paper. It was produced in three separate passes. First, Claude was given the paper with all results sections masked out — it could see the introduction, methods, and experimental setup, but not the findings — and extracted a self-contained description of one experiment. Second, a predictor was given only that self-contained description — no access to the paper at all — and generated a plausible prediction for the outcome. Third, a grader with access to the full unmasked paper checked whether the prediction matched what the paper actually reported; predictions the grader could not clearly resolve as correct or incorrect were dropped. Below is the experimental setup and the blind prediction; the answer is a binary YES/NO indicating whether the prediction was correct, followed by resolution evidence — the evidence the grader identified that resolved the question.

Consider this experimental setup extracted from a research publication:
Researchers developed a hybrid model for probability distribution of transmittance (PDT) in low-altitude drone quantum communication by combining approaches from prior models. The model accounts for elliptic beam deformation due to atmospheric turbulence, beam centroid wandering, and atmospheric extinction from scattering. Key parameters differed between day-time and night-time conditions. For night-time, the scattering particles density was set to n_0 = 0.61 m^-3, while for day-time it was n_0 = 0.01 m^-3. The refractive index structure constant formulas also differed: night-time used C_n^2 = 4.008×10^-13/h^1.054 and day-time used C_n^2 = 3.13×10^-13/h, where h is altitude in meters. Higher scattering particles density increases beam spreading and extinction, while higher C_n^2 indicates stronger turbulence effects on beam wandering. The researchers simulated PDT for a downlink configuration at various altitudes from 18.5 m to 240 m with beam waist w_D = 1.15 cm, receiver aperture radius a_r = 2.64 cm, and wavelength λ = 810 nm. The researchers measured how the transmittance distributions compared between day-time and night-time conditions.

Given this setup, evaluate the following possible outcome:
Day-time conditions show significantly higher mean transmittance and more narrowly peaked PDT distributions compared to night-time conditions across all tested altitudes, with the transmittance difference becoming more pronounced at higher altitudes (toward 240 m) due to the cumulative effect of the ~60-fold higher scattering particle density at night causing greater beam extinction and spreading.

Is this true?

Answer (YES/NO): NO